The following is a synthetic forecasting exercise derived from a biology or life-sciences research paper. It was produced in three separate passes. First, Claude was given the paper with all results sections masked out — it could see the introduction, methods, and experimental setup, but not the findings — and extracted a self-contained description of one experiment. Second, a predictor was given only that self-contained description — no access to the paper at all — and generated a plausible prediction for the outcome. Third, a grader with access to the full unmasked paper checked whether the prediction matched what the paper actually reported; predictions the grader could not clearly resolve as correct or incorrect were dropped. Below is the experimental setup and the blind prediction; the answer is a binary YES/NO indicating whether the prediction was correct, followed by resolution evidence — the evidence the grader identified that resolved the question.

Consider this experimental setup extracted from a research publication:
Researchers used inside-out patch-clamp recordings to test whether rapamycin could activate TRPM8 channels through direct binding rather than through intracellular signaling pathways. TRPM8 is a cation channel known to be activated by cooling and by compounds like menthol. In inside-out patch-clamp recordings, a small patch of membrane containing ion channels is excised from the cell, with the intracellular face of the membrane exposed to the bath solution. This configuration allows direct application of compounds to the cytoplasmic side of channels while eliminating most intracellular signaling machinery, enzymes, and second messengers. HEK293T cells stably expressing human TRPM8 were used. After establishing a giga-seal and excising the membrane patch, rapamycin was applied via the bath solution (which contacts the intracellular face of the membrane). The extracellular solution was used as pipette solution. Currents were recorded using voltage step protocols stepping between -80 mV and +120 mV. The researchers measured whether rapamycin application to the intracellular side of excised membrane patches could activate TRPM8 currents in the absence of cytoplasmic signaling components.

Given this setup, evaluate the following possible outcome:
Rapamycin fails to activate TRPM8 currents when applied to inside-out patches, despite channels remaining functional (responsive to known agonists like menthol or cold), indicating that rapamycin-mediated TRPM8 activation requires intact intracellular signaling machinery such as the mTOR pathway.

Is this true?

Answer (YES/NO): NO